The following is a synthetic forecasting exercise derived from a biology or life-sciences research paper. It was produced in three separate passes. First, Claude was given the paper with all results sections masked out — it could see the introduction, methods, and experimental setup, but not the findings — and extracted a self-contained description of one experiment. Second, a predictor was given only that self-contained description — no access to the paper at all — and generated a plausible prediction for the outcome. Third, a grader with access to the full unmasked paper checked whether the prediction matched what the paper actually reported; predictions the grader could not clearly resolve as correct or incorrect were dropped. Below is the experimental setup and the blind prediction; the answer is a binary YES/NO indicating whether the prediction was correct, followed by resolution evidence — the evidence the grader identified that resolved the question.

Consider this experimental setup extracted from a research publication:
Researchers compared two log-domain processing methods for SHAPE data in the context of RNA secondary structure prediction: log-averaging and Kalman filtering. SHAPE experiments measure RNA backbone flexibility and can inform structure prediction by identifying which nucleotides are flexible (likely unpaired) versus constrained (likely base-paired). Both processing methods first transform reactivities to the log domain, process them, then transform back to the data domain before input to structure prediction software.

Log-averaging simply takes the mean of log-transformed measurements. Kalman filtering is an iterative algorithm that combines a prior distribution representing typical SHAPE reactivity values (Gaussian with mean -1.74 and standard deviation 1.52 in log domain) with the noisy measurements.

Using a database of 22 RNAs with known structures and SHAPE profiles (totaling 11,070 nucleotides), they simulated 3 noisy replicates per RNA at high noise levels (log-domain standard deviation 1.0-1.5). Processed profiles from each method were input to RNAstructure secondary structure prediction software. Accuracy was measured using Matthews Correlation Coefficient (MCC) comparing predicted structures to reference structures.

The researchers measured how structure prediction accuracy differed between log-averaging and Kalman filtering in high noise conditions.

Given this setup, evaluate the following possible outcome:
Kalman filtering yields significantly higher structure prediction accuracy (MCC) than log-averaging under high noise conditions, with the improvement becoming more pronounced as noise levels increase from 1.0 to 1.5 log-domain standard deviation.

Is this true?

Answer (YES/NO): NO